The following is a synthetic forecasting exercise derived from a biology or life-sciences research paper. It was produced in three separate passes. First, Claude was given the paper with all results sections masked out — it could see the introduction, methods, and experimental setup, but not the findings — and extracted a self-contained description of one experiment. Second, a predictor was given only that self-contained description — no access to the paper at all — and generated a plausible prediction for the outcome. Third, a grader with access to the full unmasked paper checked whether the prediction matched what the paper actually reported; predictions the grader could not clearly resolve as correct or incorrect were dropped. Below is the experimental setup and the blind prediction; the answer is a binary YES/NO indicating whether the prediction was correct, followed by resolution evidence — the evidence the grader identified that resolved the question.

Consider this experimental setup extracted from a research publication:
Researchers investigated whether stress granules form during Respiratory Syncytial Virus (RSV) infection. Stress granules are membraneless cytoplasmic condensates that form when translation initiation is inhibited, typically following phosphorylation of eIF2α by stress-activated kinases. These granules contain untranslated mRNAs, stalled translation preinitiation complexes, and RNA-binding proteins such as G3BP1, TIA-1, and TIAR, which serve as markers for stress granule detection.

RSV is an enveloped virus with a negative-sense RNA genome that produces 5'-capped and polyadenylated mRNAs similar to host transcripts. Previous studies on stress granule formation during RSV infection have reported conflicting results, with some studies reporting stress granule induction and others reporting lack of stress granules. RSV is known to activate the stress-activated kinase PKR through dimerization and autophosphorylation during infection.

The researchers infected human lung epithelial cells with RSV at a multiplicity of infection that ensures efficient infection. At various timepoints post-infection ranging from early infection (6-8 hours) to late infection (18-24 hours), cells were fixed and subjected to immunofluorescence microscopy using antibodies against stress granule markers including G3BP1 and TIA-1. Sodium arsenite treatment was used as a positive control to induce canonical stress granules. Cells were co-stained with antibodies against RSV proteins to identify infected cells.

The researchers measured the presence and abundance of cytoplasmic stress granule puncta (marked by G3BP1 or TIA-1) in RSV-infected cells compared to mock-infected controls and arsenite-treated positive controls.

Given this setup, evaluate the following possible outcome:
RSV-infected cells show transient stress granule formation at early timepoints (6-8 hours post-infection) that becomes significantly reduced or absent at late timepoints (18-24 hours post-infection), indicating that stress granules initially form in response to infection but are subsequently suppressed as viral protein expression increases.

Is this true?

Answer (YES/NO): NO